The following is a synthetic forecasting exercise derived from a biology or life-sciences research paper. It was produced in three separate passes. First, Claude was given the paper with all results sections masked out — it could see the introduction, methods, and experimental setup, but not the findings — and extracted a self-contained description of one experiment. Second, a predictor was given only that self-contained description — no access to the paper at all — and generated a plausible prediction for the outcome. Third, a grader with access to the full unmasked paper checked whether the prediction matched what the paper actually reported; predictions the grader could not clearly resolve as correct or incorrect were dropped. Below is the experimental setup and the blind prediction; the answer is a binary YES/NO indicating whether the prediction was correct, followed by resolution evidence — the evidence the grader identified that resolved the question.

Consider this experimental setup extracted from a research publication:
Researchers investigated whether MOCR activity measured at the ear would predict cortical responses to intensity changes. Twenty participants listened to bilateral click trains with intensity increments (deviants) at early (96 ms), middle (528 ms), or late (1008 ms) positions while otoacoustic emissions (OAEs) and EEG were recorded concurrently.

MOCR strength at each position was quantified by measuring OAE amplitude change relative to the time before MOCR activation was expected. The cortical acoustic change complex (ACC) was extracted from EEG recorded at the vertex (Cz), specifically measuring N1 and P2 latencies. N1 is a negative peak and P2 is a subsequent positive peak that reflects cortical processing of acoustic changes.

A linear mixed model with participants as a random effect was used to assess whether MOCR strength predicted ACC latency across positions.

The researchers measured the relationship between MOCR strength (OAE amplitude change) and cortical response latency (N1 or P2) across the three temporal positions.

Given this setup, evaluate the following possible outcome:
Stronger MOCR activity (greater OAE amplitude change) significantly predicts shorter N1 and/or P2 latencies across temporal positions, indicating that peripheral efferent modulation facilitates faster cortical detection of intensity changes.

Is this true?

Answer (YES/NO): YES